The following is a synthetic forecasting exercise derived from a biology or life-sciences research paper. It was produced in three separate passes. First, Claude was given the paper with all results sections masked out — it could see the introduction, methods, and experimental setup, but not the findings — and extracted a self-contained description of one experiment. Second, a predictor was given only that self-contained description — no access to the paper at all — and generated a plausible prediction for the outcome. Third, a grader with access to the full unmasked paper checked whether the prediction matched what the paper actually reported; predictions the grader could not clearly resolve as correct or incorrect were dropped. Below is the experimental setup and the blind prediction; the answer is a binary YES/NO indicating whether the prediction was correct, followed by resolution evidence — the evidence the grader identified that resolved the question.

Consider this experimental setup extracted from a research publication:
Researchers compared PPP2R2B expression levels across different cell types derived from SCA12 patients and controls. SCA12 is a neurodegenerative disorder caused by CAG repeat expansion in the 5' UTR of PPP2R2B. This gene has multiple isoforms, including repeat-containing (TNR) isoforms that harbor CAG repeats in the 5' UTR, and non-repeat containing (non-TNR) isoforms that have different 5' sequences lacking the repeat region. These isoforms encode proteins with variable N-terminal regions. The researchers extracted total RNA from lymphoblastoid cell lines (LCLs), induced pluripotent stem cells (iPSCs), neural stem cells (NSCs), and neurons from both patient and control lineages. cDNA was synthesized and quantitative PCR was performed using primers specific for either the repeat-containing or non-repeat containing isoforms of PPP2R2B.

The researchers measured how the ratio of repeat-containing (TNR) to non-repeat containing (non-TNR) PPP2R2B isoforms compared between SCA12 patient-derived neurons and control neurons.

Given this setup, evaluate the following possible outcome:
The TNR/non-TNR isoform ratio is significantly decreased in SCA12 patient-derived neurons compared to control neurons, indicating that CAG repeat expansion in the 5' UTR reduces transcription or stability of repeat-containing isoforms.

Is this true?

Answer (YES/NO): NO